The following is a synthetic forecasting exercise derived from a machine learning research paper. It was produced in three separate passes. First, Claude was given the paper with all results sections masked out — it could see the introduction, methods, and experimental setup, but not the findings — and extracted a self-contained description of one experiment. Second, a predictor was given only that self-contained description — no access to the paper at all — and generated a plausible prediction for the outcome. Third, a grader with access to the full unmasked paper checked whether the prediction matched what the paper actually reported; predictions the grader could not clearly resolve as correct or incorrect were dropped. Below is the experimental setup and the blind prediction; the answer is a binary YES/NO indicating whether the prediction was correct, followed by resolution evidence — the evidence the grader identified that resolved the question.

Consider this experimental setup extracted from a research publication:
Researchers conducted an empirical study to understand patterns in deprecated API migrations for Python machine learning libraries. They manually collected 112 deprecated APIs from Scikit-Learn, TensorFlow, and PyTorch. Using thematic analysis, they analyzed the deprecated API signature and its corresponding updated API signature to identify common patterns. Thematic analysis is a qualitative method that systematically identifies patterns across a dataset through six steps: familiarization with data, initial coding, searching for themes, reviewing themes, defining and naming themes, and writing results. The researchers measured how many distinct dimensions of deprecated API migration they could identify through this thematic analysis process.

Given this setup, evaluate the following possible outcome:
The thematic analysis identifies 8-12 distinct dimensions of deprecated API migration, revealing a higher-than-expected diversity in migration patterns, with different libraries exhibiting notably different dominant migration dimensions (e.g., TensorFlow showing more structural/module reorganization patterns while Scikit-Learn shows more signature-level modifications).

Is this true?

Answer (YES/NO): NO